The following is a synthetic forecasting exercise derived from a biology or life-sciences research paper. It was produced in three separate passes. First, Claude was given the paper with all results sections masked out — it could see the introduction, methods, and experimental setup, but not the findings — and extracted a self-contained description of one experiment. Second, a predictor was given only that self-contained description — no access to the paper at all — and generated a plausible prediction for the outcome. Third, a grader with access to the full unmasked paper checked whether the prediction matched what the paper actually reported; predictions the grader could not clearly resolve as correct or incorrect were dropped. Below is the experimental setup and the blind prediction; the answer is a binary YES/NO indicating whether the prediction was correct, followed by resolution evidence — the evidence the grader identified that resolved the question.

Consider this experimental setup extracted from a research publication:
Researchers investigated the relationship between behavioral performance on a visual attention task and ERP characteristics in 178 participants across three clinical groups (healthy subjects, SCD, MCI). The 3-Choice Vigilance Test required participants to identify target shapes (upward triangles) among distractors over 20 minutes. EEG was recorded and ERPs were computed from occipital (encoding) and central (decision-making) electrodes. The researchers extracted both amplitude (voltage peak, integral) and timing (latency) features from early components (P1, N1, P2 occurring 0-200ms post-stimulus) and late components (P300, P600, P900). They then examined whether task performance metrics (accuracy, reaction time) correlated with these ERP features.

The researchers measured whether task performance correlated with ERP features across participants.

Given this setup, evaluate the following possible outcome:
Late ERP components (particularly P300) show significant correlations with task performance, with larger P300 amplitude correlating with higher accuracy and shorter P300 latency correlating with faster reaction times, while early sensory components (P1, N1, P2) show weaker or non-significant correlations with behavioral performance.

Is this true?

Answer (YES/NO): NO